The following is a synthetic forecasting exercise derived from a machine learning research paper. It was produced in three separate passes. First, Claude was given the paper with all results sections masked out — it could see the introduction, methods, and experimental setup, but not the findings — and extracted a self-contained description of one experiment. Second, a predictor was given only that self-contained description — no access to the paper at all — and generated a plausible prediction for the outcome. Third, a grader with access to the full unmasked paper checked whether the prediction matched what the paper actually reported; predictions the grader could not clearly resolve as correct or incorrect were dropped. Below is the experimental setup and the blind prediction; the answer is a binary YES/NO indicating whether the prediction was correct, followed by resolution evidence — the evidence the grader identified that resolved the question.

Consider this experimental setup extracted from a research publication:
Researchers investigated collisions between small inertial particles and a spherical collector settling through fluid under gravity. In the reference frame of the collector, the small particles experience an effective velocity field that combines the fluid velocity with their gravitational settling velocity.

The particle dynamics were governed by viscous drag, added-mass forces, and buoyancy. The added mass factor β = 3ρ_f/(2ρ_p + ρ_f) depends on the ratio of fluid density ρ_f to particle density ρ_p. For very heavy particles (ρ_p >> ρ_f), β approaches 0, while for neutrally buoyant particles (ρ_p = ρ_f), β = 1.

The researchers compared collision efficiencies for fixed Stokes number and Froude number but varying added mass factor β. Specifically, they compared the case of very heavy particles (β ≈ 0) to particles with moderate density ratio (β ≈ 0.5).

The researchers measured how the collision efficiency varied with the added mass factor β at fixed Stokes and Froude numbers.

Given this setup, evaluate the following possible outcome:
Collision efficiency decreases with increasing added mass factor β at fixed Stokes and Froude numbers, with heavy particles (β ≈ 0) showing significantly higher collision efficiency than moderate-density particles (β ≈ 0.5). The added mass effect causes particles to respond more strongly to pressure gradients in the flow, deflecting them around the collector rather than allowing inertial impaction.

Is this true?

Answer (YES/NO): NO